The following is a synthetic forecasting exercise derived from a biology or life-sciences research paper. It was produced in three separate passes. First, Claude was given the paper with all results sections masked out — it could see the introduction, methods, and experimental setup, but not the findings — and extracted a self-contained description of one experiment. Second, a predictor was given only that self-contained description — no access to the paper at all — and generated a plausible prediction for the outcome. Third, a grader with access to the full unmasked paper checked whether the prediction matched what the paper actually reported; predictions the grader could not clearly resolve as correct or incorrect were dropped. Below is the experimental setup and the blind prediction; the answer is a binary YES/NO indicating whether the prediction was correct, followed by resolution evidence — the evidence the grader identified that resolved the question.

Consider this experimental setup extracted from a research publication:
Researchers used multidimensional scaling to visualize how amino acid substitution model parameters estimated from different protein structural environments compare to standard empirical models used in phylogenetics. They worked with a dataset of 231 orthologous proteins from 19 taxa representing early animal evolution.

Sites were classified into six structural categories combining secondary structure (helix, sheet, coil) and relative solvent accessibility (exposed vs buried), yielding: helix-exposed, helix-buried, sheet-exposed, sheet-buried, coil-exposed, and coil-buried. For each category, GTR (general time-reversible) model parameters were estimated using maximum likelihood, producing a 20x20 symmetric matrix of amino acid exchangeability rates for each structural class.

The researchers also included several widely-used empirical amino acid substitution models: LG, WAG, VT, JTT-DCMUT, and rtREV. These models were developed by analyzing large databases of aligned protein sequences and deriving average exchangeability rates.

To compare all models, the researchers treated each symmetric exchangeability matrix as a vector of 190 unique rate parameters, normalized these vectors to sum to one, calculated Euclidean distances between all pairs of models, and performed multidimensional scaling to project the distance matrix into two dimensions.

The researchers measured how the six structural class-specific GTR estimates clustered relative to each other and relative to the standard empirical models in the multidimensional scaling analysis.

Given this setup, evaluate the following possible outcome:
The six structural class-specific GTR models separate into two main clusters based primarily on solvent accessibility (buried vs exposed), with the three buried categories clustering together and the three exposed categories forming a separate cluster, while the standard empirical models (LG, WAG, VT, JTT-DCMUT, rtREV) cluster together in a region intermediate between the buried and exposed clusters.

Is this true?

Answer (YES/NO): NO